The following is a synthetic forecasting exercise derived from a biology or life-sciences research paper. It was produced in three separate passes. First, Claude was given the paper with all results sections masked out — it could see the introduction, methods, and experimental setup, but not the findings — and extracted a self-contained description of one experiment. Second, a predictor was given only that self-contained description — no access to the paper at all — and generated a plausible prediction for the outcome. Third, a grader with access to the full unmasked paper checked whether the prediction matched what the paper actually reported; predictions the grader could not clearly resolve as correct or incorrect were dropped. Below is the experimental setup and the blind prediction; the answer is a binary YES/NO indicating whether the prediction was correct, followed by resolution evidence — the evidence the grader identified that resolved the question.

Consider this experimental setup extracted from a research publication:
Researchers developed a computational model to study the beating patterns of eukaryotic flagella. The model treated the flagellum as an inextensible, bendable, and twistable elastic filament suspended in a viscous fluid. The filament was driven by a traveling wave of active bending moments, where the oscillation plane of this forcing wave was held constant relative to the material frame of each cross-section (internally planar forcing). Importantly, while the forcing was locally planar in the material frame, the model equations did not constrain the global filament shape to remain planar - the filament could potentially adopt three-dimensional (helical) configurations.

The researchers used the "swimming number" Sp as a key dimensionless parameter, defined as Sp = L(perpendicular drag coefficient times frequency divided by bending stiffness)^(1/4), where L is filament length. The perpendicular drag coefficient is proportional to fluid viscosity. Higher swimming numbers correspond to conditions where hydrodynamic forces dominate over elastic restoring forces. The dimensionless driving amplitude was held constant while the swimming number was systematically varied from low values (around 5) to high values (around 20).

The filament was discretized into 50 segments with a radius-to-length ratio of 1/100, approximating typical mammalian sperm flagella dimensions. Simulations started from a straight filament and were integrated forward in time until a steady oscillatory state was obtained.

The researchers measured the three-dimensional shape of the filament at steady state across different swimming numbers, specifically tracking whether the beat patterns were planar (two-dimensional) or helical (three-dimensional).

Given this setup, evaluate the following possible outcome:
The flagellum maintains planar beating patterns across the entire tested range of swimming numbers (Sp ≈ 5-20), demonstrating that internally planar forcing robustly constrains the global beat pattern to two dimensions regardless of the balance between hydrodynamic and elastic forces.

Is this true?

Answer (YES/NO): NO